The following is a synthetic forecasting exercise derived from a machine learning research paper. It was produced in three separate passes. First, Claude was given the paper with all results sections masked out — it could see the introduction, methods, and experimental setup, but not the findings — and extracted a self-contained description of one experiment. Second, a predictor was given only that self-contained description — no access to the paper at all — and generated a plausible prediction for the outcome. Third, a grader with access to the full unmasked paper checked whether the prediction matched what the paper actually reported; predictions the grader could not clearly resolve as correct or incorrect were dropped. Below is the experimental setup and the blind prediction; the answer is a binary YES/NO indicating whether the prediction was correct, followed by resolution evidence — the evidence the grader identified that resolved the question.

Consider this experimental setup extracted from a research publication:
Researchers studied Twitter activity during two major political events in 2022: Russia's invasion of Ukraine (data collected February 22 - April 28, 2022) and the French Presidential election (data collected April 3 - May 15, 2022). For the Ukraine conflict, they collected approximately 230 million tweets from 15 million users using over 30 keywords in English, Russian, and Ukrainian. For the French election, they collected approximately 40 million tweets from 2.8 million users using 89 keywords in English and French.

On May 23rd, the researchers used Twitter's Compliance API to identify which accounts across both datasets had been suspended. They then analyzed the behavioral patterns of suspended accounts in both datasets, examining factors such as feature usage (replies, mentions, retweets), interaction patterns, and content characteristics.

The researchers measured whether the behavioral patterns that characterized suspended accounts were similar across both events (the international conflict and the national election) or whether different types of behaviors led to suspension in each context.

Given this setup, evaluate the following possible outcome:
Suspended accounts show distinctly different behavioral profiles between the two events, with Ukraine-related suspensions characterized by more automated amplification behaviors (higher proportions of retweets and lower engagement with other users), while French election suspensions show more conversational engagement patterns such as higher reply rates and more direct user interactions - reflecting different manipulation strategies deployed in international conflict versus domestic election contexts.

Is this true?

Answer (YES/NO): NO